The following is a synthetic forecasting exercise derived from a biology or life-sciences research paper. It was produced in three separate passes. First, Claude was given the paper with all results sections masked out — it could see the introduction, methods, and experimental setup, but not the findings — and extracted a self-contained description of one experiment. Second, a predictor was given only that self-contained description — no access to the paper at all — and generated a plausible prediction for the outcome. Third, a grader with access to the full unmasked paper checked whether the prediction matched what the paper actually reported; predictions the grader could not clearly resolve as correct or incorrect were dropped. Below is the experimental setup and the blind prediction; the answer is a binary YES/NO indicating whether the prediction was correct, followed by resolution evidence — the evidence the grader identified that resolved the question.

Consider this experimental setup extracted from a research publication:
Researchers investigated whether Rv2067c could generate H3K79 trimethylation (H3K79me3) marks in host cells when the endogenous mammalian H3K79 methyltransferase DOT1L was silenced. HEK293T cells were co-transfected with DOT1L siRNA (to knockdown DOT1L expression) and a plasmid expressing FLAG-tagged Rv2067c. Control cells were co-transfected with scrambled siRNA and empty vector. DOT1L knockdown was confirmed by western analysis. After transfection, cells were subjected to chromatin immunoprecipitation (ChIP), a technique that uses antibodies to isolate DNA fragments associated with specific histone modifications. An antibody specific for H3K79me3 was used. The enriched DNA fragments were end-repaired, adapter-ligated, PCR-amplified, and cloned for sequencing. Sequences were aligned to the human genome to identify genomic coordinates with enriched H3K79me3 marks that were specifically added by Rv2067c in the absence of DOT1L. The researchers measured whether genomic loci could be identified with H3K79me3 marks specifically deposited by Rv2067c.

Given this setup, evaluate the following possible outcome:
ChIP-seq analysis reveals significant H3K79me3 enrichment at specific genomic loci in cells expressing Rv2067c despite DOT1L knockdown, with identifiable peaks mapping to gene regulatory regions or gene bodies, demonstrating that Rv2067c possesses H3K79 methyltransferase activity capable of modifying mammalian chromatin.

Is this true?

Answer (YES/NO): YES